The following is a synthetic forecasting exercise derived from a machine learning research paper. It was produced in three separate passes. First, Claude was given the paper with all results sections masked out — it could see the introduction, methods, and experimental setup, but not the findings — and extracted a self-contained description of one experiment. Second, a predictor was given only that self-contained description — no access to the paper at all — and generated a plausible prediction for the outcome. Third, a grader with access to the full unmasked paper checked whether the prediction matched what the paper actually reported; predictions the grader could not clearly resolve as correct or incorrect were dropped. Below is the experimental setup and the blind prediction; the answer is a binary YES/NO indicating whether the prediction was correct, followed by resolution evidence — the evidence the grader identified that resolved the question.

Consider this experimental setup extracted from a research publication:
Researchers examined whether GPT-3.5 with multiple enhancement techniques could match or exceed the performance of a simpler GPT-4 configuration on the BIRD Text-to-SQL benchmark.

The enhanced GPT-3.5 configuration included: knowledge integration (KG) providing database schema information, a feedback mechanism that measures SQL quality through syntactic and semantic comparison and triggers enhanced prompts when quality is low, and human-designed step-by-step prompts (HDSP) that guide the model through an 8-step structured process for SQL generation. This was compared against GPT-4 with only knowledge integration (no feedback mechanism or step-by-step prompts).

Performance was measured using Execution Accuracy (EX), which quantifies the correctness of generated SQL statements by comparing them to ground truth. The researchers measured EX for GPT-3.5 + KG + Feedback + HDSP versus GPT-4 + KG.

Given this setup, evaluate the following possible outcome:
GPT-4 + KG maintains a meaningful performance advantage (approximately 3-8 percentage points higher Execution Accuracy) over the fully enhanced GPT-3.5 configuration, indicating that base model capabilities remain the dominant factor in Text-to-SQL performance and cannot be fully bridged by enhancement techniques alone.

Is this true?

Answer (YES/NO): YES